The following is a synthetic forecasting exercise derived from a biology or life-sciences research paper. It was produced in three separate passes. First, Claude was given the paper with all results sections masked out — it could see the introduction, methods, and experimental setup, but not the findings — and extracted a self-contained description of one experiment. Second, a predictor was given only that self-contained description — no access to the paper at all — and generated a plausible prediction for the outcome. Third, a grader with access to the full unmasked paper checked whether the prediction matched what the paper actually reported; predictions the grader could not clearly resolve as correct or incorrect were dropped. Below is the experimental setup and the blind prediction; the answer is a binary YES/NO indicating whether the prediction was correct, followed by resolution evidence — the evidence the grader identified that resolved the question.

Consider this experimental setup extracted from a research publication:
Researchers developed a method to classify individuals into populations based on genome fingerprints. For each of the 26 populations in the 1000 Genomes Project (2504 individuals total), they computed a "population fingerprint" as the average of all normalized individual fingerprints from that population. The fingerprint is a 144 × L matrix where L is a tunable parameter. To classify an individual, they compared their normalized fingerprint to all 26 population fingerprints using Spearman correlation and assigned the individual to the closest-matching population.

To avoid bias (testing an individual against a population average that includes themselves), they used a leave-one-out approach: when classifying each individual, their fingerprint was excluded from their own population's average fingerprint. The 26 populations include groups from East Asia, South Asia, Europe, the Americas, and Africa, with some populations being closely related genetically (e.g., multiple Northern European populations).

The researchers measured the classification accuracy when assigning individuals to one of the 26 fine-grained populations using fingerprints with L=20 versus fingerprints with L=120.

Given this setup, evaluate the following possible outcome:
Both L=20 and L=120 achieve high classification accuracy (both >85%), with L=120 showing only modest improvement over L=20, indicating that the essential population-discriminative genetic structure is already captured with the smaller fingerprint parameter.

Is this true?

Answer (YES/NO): NO